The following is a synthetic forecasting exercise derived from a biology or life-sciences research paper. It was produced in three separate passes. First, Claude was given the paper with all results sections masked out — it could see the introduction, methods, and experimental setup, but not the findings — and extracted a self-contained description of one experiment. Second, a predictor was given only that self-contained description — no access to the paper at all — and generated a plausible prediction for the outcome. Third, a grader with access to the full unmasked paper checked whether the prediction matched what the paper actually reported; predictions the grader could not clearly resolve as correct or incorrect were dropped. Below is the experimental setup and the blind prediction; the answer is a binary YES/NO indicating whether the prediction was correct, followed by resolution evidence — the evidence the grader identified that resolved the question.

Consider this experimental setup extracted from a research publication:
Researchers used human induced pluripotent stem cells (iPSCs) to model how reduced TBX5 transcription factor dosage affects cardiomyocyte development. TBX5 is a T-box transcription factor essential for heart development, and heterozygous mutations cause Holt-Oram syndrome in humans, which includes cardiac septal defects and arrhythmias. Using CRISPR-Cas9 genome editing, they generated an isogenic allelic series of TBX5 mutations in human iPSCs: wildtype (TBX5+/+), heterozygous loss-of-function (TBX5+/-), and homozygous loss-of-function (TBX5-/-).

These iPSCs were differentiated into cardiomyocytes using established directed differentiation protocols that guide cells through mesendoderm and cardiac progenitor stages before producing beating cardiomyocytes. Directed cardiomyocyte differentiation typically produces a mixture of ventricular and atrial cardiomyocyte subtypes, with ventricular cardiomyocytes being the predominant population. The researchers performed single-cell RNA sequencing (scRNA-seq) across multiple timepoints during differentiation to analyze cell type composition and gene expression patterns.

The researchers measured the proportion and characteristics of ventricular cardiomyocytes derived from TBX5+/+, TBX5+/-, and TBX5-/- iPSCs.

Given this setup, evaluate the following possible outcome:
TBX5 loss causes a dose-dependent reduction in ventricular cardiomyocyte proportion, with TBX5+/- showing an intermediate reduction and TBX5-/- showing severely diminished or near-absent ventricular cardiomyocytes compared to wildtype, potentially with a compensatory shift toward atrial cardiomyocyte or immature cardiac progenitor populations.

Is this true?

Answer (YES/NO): NO